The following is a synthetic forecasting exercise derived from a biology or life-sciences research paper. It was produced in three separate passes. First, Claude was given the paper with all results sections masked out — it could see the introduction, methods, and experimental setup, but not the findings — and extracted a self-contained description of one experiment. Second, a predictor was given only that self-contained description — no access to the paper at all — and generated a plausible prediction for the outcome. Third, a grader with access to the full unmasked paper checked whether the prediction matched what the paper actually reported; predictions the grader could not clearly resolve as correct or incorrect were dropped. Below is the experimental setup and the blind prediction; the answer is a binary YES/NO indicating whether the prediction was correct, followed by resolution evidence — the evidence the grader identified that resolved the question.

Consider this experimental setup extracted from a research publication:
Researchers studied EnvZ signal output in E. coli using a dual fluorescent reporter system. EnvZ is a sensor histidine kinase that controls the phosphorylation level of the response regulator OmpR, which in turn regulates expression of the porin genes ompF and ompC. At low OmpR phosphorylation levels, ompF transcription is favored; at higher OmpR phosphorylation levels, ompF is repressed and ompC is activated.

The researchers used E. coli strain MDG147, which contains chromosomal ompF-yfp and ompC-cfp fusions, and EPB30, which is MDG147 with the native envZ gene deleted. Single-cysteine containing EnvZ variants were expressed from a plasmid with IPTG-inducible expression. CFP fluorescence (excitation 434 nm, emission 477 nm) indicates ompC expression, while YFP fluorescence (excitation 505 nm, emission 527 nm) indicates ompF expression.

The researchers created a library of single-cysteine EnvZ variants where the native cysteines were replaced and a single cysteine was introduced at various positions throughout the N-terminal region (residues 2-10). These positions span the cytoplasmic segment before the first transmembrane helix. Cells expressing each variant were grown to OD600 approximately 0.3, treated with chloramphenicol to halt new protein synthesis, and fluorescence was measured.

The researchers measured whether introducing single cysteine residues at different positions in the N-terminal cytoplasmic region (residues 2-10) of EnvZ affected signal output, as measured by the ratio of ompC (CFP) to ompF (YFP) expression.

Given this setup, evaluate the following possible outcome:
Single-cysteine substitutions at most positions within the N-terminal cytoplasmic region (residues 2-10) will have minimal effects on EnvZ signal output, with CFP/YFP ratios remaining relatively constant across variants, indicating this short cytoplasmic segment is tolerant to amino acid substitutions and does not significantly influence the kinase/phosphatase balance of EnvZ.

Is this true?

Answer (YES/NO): NO